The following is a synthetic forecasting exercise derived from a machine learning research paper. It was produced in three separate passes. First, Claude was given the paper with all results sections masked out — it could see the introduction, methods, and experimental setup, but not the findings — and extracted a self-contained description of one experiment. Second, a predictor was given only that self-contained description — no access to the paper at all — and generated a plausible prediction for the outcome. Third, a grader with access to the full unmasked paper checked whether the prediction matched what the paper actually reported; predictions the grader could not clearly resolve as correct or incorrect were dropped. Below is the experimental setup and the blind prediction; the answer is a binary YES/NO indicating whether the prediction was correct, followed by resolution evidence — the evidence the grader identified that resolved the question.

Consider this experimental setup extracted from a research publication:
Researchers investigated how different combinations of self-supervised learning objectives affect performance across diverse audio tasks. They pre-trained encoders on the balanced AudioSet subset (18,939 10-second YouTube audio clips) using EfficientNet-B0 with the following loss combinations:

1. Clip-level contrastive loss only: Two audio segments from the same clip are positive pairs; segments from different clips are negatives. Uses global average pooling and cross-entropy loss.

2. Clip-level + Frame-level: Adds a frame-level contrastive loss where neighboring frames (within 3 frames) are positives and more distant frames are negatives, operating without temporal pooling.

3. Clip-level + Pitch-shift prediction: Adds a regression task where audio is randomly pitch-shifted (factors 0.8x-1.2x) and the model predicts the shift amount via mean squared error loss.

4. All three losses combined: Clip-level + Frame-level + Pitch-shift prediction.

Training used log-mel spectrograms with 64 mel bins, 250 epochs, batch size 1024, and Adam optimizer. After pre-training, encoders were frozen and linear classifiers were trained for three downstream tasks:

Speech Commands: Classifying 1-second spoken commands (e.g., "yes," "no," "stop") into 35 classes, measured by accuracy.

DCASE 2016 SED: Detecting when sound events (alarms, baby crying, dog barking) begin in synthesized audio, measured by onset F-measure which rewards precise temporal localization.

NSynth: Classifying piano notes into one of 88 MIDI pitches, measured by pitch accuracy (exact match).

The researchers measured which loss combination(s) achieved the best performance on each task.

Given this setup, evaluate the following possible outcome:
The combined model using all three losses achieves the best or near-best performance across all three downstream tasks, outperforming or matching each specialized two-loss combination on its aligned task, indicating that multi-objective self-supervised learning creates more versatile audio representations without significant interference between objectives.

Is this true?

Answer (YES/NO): NO